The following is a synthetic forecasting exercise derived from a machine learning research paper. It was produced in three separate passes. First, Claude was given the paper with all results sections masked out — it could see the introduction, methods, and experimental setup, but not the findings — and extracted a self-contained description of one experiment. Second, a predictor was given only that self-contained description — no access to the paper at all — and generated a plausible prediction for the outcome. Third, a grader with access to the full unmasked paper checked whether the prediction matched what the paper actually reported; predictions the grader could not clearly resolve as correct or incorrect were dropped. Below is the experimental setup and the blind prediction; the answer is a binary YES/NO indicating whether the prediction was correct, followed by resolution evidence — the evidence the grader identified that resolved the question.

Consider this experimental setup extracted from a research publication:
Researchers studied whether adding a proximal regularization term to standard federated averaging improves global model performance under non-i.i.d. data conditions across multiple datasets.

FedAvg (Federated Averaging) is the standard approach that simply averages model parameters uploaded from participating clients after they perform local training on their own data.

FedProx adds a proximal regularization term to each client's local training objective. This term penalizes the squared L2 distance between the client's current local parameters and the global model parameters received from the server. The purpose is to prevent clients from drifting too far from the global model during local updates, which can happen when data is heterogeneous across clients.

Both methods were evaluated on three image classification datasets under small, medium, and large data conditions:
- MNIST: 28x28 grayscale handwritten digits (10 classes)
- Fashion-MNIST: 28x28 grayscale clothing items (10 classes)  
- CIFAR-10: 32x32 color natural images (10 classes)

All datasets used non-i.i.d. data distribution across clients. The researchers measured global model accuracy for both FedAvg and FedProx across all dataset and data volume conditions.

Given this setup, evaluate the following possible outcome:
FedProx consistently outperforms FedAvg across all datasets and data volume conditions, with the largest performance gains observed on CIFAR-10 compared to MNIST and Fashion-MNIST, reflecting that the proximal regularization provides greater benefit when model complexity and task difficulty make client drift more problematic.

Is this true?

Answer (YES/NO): NO